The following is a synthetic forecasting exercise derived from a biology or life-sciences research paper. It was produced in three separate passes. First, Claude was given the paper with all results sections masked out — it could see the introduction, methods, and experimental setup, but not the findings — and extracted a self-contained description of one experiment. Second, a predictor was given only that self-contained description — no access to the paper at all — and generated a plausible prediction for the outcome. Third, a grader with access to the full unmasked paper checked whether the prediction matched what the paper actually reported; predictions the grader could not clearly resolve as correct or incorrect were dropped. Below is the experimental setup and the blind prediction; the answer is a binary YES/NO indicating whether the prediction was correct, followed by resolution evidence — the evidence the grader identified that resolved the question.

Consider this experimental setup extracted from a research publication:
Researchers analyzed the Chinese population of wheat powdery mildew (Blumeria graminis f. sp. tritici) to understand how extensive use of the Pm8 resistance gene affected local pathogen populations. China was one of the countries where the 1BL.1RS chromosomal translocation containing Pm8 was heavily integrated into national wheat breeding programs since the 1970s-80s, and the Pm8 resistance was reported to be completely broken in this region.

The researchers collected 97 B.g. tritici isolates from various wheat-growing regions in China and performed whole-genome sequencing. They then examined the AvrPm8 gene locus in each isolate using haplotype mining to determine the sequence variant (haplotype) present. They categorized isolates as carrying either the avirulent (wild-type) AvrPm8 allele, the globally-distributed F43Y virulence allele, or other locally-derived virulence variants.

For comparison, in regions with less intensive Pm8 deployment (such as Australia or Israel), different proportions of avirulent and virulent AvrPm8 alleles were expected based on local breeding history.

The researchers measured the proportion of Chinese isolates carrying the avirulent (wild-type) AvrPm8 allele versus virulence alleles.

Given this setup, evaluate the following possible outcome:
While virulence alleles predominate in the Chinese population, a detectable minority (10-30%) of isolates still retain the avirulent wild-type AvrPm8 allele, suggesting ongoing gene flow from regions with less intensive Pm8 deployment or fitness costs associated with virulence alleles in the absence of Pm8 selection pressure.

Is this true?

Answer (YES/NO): NO